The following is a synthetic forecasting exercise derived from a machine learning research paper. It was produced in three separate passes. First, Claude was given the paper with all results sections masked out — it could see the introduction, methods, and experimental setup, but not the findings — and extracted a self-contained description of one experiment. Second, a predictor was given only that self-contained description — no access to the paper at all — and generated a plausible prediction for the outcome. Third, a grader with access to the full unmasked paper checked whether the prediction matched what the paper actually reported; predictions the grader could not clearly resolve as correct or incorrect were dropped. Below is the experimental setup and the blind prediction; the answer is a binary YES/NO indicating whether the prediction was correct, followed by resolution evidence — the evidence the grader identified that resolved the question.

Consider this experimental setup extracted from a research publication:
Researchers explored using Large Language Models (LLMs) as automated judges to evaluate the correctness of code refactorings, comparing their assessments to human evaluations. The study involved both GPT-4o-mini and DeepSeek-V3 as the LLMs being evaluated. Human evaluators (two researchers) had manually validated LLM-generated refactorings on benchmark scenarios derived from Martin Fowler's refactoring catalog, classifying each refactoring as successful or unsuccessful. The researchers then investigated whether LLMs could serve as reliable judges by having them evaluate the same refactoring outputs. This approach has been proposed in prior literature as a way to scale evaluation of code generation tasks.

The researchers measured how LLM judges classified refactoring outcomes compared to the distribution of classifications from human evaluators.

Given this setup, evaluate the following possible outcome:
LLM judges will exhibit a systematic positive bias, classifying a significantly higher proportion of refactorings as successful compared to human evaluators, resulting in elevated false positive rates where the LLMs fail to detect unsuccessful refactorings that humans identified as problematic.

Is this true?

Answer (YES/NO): YES